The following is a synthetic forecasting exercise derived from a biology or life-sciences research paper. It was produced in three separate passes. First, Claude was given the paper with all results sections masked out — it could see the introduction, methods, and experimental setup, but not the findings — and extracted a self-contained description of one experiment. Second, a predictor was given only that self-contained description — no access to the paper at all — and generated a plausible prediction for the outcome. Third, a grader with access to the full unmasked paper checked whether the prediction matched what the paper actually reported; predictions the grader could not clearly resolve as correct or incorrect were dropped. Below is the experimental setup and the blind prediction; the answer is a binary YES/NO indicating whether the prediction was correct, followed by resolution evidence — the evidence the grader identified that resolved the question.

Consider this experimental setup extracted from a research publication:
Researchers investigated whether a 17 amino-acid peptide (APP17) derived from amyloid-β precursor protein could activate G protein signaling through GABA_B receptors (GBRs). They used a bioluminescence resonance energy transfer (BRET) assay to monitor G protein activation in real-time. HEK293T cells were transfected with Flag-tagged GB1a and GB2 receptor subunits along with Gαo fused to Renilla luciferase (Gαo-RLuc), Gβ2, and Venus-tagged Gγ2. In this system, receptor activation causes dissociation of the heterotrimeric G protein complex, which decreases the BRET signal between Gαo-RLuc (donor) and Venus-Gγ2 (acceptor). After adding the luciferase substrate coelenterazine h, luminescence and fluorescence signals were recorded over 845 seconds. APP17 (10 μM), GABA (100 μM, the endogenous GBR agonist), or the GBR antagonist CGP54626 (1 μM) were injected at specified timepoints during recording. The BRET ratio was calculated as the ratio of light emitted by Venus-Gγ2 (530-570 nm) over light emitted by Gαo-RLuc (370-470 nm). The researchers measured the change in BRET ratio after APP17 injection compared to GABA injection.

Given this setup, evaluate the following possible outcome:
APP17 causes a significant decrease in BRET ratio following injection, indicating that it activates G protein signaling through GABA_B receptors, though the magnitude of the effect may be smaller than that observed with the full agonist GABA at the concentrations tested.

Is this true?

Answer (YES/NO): NO